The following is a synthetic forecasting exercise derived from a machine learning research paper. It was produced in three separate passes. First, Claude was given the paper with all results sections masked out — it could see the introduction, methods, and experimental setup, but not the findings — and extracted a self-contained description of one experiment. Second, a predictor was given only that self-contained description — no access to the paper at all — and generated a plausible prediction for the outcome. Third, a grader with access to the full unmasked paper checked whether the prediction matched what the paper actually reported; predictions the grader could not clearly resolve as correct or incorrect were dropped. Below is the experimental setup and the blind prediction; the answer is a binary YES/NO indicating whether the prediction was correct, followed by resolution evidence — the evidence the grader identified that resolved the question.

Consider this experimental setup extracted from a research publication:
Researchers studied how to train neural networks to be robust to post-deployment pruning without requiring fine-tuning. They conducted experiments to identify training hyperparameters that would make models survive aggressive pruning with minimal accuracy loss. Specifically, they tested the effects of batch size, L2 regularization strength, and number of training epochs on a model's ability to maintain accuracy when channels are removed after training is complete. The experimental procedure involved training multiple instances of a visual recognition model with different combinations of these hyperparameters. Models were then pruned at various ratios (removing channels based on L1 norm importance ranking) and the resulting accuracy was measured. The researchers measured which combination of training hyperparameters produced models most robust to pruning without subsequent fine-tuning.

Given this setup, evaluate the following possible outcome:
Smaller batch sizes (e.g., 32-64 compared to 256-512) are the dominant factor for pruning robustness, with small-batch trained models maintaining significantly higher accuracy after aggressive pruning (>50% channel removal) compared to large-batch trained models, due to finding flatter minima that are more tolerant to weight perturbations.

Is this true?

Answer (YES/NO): NO